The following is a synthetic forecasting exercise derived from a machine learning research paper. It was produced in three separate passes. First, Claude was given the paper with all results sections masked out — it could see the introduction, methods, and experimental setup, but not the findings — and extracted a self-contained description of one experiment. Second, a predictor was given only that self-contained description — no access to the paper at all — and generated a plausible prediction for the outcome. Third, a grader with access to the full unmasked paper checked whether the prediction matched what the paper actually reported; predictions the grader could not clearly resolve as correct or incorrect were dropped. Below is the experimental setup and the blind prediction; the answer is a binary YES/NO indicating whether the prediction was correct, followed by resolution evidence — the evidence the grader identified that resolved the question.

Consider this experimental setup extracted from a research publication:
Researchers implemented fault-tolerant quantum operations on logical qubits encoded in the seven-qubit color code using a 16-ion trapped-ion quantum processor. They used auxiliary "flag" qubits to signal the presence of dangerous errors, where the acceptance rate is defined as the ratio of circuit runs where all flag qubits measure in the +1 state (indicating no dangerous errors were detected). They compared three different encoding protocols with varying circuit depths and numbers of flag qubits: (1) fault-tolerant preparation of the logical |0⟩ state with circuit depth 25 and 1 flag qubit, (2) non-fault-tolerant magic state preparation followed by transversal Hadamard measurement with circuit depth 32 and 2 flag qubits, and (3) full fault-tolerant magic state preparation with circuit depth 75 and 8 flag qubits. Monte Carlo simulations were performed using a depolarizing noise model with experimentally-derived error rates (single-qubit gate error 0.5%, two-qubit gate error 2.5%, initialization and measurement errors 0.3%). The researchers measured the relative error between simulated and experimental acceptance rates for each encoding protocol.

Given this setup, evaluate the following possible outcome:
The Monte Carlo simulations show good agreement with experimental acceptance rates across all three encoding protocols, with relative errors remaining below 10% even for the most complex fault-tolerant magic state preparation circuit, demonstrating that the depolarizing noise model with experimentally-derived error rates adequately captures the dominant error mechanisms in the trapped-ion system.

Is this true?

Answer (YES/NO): NO